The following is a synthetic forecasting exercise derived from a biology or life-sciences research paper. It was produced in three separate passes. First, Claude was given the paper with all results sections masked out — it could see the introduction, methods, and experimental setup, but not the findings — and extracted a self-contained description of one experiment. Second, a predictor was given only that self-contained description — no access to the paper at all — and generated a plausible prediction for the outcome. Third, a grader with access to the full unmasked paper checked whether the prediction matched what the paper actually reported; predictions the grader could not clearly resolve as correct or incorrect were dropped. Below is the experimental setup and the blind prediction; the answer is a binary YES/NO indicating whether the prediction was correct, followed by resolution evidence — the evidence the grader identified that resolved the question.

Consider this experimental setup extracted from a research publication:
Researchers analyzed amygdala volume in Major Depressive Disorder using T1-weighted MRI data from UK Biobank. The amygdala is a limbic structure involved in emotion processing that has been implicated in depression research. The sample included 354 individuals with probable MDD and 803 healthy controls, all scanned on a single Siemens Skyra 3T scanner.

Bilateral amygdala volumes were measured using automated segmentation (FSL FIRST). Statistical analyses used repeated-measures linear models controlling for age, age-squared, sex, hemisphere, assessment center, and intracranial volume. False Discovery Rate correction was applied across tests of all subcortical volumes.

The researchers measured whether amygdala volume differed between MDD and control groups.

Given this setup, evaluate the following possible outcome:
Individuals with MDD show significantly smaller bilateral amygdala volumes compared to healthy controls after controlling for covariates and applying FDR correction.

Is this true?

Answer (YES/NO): NO